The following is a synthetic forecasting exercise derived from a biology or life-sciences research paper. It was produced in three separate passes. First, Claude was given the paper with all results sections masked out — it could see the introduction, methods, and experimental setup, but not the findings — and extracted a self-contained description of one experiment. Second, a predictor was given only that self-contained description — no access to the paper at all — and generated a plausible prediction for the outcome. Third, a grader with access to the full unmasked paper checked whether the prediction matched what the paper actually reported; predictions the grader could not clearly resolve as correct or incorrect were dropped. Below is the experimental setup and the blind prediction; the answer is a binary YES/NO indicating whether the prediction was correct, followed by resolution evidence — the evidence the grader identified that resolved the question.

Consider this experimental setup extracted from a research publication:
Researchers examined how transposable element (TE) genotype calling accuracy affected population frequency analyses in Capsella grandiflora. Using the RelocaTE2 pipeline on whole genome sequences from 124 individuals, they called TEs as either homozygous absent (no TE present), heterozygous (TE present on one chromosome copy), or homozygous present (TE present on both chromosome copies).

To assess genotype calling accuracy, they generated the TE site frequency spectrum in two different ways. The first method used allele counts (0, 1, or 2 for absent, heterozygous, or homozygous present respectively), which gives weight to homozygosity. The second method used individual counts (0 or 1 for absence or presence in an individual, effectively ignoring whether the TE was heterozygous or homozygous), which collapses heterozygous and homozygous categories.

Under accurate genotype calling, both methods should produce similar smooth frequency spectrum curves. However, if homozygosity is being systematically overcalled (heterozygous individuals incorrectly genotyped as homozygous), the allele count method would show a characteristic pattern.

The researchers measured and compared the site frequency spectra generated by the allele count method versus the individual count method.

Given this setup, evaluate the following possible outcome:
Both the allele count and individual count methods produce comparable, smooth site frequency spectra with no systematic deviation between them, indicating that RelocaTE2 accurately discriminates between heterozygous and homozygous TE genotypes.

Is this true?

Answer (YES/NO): NO